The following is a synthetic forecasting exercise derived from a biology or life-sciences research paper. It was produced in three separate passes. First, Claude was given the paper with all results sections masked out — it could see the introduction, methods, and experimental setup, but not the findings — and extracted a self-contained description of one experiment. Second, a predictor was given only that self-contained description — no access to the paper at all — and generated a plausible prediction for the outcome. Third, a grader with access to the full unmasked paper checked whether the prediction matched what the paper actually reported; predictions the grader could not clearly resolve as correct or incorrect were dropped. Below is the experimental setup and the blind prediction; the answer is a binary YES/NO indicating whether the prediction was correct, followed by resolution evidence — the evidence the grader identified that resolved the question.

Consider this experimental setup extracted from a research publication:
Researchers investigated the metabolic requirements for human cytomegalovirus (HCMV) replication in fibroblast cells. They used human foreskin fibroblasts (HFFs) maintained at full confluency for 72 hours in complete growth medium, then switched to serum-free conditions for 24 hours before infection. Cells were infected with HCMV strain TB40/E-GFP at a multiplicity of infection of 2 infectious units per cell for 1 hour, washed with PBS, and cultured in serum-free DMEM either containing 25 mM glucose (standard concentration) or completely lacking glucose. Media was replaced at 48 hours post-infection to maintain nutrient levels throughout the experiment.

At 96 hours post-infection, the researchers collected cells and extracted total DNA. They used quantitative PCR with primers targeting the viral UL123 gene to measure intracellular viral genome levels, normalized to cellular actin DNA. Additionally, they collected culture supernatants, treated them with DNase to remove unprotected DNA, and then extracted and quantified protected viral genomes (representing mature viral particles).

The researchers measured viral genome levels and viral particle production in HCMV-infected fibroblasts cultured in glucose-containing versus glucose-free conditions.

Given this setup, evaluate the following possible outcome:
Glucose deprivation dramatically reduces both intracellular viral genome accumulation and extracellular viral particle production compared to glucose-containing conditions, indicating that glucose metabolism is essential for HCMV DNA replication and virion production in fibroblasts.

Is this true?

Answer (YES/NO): YES